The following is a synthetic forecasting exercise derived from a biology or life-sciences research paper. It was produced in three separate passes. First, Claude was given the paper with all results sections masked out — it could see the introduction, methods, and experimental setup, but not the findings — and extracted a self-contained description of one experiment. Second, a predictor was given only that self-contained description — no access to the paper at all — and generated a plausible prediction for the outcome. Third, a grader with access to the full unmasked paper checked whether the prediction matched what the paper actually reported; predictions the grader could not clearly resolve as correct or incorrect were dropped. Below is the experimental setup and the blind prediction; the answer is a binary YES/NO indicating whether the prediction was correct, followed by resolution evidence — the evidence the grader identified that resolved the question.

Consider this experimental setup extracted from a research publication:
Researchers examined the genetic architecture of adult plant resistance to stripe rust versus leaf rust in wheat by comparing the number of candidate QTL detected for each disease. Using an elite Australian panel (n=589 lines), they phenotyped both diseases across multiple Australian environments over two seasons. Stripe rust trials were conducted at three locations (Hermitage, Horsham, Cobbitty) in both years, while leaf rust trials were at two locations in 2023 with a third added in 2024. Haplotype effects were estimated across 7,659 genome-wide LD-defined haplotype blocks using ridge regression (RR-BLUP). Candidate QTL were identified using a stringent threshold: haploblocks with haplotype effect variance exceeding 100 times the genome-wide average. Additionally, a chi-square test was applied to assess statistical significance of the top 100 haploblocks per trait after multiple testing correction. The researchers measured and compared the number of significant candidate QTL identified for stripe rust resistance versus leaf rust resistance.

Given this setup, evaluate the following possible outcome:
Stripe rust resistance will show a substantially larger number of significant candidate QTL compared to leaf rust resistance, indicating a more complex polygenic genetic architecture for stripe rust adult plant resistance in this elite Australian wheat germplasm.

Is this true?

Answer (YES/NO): NO